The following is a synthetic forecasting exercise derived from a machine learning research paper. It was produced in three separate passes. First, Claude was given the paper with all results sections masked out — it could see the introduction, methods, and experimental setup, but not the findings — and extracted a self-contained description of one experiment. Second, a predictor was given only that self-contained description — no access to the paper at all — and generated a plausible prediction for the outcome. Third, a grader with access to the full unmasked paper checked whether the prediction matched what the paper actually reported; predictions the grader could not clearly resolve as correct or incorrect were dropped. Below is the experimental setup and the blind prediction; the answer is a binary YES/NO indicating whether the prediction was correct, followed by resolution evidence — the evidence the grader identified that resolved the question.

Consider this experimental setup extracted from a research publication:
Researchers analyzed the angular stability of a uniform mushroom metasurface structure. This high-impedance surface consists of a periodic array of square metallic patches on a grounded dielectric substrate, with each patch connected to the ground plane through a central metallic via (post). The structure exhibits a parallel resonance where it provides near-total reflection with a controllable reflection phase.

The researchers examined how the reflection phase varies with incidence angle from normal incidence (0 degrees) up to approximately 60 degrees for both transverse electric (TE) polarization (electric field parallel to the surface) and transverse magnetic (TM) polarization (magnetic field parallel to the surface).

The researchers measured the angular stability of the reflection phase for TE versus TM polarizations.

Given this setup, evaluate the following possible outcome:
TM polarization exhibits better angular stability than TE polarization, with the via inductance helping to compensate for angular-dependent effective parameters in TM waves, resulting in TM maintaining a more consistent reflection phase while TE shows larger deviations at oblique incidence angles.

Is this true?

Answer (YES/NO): NO